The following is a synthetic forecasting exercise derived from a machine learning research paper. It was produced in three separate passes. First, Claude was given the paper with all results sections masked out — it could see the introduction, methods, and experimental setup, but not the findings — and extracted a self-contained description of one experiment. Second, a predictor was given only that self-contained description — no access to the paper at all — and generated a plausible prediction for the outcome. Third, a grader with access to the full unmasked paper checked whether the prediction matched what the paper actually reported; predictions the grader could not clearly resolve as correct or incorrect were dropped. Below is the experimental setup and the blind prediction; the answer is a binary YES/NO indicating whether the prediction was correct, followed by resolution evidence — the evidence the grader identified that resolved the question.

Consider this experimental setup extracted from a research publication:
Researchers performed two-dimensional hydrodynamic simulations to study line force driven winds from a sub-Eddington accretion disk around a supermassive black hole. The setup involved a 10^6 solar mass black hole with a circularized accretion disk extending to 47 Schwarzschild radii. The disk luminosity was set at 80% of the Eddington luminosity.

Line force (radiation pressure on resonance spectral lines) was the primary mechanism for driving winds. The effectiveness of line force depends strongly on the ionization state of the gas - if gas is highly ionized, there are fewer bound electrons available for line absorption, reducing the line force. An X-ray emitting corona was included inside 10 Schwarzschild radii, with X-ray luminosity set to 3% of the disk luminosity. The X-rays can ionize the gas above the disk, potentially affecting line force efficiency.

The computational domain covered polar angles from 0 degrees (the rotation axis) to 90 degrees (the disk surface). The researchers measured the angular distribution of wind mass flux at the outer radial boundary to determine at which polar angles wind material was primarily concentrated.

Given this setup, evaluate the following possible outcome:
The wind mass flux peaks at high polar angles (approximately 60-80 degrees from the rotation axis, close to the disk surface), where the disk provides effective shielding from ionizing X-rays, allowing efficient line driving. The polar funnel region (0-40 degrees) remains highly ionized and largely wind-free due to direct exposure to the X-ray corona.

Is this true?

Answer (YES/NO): NO